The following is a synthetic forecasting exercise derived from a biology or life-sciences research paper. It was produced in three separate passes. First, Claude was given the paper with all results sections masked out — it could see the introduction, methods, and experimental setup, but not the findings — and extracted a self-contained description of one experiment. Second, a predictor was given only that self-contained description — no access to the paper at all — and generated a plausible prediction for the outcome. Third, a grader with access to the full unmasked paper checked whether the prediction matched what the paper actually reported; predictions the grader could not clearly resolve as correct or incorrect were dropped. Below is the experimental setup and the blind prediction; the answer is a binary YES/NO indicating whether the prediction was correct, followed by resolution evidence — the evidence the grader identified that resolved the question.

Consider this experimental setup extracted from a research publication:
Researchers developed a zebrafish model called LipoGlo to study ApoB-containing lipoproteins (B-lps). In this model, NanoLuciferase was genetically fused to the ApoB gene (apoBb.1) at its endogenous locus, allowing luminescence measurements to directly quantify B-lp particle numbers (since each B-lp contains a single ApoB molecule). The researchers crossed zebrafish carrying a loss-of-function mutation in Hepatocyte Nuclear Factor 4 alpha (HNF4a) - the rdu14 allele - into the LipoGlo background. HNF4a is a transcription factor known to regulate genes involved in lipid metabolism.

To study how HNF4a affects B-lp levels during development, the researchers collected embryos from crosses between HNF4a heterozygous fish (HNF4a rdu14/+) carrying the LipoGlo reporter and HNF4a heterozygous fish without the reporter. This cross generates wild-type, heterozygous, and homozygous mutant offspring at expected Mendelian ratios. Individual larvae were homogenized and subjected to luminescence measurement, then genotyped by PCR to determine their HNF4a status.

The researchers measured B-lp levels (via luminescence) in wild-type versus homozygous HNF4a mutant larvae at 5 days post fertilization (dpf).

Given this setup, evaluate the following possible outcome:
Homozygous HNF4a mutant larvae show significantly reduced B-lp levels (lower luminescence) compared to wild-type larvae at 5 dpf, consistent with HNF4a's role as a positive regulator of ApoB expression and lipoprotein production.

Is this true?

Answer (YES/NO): NO